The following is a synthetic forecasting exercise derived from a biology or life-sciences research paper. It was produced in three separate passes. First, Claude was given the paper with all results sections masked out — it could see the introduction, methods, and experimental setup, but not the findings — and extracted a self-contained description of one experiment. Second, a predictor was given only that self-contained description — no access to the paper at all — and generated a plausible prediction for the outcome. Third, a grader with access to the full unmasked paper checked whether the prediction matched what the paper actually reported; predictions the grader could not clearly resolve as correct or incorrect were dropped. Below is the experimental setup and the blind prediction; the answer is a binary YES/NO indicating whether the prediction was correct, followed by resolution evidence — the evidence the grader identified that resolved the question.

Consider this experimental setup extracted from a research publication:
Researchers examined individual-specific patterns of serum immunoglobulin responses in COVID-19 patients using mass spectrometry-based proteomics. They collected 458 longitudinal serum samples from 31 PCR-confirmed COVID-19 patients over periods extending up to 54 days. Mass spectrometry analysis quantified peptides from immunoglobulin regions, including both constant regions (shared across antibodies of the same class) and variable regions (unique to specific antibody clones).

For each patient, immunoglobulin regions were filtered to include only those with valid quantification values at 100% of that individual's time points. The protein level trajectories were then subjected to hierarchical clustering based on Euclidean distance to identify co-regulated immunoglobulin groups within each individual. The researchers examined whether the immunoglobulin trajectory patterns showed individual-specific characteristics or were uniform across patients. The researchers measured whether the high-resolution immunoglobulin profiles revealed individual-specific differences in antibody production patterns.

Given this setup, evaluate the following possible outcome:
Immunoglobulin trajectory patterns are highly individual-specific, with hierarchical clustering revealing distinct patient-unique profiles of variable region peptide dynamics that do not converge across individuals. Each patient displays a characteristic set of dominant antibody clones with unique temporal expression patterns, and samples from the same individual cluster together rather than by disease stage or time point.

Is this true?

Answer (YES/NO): YES